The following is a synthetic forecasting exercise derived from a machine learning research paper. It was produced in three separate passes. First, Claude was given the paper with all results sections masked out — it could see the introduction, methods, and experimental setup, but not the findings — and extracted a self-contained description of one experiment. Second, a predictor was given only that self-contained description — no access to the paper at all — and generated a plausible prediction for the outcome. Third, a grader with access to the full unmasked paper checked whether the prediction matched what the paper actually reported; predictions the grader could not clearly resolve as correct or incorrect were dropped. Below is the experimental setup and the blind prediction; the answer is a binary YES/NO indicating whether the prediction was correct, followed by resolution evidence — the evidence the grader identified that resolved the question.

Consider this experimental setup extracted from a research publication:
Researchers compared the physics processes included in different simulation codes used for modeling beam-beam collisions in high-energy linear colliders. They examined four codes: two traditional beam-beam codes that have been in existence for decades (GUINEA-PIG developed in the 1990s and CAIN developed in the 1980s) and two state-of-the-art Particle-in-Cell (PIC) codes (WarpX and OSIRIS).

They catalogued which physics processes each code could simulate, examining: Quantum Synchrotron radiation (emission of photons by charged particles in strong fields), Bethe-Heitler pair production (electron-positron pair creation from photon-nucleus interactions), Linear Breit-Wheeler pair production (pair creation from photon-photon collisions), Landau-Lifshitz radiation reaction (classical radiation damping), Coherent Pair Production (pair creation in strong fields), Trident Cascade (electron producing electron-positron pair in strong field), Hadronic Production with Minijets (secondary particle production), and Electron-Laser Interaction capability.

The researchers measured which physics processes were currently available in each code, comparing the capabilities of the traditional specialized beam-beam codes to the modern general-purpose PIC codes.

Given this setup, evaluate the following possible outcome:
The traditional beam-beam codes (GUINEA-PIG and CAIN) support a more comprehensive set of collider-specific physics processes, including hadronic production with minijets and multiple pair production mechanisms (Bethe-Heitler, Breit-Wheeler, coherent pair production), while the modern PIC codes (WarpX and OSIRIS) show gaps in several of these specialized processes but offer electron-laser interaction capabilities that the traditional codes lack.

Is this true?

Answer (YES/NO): NO